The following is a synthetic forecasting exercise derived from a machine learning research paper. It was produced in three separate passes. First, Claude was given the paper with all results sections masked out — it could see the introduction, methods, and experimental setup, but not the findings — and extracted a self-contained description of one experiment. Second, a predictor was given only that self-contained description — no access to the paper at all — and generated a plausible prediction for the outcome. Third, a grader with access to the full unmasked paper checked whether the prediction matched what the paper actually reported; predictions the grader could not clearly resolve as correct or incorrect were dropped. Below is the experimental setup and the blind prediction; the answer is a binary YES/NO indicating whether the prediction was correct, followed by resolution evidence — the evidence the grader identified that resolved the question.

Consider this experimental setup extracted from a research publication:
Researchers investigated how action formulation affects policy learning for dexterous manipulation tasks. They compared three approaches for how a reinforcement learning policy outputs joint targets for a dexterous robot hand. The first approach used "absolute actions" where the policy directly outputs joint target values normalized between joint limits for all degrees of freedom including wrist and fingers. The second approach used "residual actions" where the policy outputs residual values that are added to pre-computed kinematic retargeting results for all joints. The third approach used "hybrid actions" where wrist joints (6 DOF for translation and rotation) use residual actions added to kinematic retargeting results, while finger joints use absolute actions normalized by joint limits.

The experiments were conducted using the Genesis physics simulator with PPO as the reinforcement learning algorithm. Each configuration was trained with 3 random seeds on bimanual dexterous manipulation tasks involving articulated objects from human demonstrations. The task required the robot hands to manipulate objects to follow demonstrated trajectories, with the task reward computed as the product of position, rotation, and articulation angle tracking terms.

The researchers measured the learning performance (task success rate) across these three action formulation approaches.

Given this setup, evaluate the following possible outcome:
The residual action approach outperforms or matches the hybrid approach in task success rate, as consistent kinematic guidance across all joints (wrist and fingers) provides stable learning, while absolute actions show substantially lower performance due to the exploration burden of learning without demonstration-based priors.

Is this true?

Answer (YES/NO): NO